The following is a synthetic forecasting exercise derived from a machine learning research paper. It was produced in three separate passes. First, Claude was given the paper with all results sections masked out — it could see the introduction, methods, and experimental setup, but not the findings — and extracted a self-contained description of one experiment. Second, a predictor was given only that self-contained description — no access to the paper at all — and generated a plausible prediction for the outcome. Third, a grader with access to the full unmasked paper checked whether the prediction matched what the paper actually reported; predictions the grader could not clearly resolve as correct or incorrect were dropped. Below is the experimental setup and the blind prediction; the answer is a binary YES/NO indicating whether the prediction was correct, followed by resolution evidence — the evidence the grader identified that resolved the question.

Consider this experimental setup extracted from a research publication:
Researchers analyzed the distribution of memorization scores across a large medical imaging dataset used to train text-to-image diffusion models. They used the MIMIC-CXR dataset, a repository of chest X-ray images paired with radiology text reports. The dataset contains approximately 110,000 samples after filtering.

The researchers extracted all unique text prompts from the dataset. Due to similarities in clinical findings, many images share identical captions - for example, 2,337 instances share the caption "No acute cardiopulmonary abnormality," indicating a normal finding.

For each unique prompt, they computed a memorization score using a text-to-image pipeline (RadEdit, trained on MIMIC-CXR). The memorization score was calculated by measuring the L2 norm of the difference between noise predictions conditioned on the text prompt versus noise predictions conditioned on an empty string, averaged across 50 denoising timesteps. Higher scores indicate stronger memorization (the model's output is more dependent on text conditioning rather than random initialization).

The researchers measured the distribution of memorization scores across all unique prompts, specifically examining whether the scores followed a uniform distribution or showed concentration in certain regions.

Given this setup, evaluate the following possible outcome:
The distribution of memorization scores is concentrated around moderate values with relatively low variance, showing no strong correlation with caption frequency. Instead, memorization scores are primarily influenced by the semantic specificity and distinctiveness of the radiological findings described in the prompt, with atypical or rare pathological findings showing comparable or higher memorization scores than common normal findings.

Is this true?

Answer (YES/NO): NO